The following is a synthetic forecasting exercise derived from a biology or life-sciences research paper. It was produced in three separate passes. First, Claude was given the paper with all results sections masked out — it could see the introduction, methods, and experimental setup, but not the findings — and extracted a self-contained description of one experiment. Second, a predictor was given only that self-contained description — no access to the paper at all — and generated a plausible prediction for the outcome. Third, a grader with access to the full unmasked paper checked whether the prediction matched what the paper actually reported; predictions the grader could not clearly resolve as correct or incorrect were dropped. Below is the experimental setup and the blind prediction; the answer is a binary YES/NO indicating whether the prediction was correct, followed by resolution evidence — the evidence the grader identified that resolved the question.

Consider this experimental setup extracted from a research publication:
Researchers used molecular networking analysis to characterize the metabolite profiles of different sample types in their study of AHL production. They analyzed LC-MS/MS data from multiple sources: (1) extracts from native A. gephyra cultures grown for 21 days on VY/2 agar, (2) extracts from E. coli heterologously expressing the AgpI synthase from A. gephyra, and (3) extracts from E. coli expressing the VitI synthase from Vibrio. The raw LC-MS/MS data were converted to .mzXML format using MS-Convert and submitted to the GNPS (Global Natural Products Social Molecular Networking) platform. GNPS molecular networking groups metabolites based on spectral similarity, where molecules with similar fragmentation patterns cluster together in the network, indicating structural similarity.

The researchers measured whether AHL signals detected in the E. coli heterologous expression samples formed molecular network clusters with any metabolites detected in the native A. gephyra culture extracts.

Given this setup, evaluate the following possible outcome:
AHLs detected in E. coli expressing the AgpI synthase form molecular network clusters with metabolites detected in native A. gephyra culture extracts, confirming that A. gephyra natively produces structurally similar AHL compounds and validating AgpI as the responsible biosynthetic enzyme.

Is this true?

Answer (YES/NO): NO